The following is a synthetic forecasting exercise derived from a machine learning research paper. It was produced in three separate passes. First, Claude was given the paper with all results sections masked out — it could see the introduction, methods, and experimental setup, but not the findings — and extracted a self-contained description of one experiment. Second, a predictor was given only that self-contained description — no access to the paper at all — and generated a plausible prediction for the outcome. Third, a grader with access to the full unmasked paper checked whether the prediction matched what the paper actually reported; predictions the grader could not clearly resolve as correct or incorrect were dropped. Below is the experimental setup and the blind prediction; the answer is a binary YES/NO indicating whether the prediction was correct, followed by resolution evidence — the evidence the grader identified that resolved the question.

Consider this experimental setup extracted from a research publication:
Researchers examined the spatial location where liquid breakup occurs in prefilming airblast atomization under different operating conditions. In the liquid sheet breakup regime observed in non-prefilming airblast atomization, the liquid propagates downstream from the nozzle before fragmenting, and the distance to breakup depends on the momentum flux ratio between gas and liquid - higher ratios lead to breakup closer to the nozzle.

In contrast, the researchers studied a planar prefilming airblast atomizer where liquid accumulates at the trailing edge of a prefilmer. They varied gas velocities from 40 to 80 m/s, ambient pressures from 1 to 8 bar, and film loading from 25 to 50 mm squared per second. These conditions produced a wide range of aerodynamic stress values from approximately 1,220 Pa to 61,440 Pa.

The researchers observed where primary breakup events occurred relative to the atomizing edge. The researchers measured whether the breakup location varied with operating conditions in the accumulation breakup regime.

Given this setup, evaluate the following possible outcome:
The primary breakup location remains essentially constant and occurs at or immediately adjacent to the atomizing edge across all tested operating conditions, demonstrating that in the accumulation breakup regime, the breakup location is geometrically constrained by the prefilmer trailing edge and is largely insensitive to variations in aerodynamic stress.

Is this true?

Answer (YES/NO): NO